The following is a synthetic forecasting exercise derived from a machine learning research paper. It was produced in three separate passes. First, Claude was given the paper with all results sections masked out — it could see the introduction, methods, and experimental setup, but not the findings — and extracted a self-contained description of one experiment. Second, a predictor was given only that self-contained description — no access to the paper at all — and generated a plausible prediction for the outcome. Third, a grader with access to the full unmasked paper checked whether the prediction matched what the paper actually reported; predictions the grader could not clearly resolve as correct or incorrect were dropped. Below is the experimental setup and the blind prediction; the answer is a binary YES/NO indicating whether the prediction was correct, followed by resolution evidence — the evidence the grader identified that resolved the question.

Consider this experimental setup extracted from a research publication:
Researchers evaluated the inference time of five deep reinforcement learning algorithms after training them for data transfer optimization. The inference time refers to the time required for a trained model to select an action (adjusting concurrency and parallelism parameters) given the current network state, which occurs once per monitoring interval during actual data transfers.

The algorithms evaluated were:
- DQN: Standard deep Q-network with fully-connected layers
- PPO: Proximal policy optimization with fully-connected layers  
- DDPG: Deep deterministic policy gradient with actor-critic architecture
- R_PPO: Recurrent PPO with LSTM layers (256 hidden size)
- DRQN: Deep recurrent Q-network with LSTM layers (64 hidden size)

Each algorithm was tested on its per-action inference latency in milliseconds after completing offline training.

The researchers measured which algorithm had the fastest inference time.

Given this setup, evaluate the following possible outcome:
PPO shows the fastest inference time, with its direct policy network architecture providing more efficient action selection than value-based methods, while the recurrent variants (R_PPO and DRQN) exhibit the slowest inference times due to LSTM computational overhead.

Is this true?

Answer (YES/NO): NO